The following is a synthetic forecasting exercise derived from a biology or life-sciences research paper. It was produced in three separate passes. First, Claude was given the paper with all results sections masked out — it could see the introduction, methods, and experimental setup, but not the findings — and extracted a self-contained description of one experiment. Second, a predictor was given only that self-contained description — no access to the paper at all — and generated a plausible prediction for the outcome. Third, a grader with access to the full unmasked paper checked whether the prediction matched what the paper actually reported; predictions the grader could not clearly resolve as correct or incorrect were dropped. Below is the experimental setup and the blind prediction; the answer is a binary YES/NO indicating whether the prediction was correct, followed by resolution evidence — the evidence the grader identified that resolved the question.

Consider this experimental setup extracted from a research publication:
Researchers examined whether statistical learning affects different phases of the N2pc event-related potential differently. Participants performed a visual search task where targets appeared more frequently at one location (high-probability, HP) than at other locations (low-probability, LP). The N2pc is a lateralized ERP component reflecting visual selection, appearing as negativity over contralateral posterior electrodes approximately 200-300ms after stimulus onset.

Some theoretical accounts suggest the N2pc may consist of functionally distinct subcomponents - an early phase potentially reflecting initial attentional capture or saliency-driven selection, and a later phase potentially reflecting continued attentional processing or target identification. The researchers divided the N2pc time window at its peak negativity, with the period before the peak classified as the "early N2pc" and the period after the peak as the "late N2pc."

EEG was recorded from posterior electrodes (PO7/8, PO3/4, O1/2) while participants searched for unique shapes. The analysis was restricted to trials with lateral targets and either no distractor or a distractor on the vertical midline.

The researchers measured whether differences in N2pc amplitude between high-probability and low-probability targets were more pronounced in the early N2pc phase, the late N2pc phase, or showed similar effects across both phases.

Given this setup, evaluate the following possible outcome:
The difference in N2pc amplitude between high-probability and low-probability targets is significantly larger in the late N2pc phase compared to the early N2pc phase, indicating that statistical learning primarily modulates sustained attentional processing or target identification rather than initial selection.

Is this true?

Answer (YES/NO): NO